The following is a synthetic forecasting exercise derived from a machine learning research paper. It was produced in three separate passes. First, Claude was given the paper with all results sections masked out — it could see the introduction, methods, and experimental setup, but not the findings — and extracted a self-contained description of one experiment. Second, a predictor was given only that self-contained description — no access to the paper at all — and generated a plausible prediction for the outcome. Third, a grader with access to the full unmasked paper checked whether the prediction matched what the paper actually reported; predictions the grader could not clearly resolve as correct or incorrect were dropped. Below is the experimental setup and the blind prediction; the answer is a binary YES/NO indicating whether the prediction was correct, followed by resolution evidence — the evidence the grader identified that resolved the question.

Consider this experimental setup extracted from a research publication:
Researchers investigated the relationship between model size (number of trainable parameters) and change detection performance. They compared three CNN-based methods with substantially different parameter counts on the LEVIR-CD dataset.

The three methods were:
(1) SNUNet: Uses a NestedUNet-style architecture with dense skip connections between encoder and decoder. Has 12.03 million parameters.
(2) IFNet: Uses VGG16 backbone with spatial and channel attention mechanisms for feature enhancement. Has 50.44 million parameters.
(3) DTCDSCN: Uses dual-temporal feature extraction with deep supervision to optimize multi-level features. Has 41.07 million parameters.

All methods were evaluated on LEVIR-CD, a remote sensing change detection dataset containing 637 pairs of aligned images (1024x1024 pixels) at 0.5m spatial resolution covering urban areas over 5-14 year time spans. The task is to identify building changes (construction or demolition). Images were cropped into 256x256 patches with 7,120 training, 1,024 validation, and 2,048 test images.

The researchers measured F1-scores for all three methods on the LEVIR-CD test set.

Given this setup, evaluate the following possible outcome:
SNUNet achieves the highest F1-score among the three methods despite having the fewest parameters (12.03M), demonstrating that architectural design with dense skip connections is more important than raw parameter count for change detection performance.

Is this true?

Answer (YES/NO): YES